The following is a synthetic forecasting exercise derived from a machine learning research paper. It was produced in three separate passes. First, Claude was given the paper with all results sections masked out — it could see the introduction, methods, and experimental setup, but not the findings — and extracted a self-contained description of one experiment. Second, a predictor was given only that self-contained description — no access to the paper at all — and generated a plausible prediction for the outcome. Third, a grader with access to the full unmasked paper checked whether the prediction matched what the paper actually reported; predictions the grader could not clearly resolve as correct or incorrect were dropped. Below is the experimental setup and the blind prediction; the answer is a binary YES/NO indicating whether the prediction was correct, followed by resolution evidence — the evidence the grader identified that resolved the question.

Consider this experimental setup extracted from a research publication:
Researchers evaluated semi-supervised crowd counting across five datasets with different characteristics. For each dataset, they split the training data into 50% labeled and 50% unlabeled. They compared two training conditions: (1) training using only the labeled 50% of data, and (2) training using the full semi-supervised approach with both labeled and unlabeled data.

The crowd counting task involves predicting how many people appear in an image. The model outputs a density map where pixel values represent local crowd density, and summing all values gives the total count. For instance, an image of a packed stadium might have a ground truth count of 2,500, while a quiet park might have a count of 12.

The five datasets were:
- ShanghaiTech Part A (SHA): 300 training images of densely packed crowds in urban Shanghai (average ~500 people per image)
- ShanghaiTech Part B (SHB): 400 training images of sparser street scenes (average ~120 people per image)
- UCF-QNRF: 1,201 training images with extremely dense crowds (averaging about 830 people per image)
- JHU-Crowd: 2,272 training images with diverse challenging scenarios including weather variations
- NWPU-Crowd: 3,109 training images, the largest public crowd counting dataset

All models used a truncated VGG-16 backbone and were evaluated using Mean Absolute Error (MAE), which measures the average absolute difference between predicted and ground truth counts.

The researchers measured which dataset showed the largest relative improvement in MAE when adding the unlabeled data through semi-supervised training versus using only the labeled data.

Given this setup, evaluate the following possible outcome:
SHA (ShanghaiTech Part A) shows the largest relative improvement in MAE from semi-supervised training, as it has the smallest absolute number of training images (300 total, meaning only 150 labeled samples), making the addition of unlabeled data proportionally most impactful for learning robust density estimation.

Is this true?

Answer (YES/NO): NO